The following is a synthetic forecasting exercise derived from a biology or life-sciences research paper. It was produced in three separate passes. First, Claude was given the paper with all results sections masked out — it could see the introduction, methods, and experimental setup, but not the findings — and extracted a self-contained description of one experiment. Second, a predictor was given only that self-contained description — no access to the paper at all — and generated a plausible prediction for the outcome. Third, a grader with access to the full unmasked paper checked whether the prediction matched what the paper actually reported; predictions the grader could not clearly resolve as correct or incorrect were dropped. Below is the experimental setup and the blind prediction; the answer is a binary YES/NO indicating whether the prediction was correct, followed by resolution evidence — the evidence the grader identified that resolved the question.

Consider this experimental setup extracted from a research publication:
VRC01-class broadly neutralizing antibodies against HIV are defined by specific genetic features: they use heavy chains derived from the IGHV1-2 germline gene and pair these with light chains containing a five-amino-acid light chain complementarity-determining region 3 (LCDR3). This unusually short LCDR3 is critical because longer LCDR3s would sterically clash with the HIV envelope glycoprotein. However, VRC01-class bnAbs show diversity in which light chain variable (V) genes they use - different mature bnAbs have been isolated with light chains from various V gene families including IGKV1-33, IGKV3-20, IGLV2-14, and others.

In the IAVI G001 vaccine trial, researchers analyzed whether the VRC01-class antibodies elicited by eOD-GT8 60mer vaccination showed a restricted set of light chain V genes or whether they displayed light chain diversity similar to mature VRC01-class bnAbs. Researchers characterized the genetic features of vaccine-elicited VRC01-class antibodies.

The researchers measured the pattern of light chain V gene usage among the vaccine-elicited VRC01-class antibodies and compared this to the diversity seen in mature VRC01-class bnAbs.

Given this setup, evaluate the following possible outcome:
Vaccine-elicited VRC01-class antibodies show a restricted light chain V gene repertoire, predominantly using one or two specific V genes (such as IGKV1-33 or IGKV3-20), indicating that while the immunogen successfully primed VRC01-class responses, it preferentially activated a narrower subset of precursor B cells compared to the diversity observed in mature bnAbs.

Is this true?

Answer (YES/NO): NO